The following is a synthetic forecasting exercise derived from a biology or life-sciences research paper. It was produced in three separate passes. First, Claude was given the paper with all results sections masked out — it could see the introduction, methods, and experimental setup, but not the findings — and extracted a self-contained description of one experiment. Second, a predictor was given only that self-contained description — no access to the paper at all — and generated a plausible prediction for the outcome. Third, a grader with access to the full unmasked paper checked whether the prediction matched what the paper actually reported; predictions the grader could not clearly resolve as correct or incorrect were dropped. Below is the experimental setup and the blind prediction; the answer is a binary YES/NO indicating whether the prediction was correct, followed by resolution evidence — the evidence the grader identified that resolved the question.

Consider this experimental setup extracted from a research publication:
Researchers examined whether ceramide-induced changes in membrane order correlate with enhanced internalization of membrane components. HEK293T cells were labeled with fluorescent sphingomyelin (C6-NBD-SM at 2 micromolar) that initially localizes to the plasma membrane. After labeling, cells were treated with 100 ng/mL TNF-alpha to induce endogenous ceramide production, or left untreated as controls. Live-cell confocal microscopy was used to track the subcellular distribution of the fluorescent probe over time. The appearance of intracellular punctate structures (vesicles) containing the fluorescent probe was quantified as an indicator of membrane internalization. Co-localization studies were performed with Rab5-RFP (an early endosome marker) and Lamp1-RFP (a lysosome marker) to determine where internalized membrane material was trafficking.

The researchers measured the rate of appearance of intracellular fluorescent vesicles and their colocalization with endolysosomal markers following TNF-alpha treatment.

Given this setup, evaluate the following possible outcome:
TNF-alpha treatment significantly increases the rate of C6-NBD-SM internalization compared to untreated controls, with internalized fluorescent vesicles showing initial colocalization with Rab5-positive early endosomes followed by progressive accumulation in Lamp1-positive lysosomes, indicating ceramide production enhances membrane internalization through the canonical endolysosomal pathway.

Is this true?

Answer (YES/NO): YES